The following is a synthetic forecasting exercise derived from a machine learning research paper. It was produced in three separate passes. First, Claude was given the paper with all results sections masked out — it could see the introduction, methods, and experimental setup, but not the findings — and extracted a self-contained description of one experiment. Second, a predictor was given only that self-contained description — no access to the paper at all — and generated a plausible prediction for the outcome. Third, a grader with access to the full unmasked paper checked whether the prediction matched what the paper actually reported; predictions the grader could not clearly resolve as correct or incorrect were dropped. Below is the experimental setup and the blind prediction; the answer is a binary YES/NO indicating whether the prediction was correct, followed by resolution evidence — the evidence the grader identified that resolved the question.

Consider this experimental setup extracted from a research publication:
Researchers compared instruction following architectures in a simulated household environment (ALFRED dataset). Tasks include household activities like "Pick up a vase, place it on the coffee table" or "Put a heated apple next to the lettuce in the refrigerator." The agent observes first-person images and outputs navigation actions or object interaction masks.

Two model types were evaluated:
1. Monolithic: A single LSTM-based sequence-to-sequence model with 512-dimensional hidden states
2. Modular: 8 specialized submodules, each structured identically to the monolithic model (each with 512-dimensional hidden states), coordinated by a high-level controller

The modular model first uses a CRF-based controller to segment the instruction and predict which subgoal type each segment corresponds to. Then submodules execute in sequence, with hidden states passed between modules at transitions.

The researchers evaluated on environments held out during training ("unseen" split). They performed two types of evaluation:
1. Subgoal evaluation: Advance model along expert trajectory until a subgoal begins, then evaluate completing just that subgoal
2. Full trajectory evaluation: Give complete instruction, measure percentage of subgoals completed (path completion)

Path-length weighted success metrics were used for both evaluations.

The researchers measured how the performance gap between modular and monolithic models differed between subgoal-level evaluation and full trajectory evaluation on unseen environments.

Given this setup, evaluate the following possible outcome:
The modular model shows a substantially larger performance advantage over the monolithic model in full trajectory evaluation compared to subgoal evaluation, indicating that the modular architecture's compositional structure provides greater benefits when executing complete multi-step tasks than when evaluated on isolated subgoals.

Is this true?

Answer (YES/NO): NO